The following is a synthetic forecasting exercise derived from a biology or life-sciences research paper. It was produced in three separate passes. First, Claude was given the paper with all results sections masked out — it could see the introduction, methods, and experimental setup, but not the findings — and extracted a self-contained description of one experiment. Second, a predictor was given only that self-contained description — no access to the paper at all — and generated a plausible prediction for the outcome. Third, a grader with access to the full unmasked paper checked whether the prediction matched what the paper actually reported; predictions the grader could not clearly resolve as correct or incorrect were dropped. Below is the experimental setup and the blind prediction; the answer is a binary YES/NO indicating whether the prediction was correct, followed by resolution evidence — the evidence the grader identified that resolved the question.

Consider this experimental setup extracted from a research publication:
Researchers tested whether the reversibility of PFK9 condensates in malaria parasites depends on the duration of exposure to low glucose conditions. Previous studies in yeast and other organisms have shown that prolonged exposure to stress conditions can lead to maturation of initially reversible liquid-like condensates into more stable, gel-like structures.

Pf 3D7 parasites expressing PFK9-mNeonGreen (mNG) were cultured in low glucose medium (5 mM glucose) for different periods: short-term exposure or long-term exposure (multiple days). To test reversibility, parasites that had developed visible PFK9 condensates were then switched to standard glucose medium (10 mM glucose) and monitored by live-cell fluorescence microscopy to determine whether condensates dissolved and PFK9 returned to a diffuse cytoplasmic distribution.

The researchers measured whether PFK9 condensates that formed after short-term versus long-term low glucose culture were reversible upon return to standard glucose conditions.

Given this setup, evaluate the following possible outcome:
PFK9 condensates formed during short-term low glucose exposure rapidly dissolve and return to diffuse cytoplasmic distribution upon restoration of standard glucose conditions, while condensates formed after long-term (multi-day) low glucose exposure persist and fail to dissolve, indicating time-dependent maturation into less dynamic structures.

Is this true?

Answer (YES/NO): YES